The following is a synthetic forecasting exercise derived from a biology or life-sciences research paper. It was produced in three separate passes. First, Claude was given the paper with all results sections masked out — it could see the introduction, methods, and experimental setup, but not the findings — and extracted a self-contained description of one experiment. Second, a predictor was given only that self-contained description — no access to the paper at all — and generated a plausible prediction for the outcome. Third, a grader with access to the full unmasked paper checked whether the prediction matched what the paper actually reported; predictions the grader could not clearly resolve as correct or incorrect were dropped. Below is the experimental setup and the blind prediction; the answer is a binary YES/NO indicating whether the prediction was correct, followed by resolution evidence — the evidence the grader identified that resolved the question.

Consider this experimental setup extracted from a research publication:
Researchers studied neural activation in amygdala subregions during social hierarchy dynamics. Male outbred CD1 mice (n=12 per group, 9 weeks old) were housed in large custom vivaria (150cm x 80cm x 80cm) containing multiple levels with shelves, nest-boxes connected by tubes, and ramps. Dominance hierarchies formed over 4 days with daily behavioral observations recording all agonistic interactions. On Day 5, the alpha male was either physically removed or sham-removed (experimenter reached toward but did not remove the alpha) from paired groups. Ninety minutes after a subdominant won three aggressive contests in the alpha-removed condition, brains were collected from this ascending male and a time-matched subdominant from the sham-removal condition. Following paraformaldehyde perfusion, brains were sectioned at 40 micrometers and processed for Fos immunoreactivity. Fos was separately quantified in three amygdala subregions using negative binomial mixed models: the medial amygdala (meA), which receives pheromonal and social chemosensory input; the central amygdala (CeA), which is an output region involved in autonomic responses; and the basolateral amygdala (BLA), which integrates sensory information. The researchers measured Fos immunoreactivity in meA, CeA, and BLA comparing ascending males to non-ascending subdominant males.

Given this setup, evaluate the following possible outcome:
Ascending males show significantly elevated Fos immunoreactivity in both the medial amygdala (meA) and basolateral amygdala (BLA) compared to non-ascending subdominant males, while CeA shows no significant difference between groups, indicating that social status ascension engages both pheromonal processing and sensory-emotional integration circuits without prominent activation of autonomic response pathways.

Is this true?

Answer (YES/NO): NO